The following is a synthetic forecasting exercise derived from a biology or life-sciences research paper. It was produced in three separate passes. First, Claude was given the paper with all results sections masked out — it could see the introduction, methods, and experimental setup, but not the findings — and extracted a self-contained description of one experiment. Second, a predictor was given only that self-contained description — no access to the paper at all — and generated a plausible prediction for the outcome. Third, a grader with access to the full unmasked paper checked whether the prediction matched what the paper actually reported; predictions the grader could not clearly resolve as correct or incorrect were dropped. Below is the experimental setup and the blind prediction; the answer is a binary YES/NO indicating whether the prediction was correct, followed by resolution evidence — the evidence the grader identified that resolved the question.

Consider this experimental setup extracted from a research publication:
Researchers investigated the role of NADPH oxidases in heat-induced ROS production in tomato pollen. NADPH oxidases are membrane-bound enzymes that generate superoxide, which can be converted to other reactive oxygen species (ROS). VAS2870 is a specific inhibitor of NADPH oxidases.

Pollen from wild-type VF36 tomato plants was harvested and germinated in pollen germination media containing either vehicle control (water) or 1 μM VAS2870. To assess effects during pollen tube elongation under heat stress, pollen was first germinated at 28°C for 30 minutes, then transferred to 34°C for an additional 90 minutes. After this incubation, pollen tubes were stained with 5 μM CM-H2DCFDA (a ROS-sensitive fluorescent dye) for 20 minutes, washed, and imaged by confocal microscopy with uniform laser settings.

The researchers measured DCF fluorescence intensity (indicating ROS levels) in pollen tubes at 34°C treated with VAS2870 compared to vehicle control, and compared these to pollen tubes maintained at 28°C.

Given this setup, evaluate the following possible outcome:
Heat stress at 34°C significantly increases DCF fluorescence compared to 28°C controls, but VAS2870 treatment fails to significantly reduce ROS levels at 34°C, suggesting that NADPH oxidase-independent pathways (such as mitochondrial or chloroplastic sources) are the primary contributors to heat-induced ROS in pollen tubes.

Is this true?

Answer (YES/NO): NO